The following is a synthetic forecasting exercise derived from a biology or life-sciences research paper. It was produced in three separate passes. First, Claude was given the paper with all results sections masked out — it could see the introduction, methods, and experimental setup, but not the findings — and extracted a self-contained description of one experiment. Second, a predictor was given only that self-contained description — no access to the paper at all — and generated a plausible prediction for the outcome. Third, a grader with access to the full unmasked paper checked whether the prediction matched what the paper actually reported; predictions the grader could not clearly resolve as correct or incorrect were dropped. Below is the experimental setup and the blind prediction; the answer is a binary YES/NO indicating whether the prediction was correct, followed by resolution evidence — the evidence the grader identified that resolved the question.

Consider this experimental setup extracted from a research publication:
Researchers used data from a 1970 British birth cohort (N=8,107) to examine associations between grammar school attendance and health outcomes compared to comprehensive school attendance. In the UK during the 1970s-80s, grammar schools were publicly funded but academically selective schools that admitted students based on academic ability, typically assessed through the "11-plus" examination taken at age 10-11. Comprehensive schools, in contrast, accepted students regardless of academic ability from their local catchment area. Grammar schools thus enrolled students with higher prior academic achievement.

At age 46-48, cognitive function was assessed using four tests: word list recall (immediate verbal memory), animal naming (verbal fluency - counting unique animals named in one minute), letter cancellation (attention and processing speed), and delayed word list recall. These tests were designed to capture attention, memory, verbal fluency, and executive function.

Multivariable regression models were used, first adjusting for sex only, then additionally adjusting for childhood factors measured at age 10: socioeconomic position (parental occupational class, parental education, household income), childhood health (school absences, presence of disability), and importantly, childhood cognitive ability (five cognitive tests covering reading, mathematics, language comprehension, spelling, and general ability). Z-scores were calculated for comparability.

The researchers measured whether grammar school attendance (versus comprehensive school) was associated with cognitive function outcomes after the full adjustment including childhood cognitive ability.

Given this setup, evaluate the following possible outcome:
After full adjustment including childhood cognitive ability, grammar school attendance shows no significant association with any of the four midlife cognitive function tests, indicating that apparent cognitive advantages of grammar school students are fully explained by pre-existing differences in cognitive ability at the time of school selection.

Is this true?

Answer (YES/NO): YES